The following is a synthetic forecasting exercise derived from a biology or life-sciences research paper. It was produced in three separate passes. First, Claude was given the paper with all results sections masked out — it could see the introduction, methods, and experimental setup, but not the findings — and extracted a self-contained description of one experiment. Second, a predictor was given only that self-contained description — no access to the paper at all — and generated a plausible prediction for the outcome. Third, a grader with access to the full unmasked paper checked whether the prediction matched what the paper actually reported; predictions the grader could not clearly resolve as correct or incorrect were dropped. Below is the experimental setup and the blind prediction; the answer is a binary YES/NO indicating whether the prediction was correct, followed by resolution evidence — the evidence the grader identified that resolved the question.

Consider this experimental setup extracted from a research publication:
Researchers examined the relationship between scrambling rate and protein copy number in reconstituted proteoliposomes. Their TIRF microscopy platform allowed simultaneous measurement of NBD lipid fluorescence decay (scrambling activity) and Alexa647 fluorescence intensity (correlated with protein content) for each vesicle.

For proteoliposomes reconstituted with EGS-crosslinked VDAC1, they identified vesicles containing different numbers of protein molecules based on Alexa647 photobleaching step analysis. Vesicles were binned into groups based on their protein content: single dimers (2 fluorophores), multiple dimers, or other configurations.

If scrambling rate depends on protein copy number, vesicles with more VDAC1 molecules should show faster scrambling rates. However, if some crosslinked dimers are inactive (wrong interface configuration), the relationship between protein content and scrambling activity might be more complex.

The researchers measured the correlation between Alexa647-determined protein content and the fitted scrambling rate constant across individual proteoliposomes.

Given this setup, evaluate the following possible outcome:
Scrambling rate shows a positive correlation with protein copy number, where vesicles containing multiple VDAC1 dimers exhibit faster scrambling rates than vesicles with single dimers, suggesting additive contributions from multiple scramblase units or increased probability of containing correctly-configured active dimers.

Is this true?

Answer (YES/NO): NO